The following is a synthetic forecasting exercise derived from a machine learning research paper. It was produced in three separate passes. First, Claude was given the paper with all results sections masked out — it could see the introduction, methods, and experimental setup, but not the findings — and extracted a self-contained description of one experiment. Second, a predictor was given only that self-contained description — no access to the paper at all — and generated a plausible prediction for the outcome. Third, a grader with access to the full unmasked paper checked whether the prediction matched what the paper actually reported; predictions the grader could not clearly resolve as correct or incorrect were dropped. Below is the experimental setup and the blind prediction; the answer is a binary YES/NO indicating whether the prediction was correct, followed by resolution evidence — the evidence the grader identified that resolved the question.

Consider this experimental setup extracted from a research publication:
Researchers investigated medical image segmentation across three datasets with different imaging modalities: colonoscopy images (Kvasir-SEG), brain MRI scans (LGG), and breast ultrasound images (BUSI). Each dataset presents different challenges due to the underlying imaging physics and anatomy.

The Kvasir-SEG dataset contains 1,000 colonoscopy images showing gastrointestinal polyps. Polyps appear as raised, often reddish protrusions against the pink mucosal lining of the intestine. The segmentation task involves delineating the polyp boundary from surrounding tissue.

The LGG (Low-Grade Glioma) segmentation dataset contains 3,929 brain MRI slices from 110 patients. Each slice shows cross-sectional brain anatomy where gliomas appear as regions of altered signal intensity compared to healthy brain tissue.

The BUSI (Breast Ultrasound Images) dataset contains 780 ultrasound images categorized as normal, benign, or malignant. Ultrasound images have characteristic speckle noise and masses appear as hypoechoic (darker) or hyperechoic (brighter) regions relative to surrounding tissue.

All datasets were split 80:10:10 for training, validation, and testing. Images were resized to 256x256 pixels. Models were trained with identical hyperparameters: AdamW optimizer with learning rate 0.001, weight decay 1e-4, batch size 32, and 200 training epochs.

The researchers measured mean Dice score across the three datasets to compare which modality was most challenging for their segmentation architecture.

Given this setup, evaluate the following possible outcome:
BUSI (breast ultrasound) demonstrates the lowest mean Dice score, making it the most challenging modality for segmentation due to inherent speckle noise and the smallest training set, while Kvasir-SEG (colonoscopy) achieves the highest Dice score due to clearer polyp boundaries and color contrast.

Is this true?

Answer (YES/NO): NO